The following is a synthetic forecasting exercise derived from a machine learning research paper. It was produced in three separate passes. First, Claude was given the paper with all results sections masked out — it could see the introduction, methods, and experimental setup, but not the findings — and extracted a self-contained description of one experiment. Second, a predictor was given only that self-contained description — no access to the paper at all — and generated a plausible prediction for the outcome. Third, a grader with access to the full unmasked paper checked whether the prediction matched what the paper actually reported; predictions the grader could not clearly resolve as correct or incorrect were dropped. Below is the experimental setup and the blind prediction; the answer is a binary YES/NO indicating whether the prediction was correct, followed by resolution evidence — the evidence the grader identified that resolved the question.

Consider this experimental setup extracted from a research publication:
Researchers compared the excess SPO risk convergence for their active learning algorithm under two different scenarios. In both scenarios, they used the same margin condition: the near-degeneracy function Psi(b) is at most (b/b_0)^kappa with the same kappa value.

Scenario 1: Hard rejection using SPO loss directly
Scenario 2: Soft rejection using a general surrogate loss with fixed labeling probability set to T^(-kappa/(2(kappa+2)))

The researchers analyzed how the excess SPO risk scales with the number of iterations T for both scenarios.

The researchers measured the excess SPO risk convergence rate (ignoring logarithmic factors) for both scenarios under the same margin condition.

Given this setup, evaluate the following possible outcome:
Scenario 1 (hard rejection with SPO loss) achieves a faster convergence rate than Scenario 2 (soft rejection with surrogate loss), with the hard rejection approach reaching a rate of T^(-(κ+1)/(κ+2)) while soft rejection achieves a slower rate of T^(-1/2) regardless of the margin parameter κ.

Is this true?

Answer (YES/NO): NO